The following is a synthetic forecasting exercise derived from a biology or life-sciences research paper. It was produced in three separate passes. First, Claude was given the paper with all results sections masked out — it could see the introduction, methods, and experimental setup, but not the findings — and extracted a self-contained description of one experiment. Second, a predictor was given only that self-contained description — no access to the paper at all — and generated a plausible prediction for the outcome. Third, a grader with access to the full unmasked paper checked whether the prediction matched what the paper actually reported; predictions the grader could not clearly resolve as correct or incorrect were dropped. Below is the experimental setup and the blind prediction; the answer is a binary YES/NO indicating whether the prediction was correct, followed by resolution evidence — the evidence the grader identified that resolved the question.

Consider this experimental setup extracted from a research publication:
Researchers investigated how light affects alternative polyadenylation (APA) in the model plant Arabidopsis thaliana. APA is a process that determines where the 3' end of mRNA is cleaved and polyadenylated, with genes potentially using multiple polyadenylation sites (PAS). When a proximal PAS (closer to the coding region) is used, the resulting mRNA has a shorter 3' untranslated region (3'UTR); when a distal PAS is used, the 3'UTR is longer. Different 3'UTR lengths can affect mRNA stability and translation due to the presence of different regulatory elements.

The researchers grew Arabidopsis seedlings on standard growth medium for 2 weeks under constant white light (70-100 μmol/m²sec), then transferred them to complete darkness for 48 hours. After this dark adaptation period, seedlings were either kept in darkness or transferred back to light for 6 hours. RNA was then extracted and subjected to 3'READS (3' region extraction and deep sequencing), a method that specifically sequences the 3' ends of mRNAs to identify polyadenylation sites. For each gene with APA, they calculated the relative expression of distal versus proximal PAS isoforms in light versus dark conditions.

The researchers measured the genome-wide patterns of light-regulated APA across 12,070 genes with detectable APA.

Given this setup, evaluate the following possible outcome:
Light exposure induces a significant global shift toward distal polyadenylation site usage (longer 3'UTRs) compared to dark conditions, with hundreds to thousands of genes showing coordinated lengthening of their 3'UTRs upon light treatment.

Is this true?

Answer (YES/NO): YES